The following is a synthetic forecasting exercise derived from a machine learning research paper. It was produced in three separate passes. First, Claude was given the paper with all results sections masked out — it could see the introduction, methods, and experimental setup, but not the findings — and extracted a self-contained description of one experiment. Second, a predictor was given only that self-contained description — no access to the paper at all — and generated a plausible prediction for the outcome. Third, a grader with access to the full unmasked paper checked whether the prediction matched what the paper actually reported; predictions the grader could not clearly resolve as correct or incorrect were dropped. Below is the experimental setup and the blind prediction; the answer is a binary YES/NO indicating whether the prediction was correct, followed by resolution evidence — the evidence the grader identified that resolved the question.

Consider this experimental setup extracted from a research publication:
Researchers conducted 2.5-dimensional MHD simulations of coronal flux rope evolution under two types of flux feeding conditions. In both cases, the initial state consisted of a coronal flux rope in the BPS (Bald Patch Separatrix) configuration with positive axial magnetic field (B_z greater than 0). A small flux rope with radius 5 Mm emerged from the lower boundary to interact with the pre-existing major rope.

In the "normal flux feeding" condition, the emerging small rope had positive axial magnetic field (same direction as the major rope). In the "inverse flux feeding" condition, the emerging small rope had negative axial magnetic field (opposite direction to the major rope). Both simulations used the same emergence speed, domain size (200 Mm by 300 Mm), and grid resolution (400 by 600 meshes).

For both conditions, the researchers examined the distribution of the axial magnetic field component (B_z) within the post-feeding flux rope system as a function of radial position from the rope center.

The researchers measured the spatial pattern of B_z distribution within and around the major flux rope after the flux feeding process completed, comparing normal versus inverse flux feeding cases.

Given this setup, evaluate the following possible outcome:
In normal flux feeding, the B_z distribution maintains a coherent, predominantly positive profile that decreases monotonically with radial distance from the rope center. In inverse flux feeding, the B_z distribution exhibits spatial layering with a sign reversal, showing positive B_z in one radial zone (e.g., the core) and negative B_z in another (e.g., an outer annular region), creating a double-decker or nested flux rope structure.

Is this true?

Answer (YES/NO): YES